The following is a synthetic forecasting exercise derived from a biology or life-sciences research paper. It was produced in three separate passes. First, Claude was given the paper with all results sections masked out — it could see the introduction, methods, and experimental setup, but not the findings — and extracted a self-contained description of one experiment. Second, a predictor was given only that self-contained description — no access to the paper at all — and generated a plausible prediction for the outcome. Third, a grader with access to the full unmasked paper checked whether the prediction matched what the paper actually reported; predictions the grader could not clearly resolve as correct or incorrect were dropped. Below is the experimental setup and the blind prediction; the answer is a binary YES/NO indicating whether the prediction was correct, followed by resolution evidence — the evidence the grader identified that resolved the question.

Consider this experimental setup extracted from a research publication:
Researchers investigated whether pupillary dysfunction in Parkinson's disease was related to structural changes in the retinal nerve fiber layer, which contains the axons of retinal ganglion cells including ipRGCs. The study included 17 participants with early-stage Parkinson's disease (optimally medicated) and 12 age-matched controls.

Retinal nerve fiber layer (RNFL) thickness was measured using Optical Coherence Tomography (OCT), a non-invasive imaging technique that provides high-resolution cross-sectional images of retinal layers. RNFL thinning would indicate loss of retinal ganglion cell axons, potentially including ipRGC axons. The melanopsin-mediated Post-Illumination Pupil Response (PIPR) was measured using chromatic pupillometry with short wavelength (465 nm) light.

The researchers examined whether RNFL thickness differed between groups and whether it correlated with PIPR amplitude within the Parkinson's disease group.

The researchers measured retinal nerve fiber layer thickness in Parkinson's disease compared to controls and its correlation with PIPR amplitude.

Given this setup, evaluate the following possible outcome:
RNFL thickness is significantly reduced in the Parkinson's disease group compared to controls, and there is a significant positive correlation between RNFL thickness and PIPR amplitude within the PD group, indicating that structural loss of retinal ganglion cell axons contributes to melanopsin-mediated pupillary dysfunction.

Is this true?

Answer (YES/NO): NO